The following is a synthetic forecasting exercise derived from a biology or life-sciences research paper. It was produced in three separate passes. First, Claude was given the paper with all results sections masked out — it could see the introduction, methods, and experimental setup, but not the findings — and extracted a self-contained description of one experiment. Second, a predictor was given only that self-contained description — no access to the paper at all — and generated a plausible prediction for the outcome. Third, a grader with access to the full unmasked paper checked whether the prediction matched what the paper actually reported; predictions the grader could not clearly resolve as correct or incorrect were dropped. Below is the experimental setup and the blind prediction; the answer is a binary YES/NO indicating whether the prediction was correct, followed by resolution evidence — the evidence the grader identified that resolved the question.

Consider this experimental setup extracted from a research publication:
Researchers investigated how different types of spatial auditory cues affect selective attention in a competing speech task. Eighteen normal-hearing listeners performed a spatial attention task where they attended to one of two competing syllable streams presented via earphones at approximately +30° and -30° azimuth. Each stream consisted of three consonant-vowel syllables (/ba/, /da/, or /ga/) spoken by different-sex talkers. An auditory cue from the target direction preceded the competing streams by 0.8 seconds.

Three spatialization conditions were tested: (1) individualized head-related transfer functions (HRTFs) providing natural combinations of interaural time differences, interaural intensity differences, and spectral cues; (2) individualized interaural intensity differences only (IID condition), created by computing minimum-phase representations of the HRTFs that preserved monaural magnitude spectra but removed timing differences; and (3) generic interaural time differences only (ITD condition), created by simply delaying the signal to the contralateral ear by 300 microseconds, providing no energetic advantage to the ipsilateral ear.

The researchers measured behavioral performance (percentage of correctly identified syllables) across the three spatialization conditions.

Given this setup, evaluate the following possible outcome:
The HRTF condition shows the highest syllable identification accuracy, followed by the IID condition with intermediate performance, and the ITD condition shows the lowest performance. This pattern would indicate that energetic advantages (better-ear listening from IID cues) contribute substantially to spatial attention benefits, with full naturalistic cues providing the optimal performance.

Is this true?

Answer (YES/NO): NO